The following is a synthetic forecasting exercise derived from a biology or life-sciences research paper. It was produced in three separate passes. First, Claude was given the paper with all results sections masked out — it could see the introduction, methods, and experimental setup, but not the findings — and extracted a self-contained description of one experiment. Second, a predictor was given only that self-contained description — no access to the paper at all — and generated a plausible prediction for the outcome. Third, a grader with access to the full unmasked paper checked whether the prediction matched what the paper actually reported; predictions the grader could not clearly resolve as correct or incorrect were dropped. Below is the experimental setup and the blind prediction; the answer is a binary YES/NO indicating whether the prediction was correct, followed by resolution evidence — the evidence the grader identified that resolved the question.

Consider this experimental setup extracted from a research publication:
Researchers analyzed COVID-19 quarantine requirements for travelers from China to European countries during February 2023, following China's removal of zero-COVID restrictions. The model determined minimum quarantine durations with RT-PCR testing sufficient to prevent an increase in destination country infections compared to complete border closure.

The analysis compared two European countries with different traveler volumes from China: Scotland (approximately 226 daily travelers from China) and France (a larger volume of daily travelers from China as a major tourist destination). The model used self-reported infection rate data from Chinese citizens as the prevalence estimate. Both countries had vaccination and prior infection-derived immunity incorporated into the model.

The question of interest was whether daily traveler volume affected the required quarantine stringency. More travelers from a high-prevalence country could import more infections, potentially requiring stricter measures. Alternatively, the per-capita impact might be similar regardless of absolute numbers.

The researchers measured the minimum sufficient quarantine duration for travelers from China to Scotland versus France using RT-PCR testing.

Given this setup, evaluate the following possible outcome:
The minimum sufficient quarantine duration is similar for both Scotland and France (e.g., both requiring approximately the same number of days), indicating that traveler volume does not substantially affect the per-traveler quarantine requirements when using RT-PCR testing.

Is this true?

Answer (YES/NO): NO